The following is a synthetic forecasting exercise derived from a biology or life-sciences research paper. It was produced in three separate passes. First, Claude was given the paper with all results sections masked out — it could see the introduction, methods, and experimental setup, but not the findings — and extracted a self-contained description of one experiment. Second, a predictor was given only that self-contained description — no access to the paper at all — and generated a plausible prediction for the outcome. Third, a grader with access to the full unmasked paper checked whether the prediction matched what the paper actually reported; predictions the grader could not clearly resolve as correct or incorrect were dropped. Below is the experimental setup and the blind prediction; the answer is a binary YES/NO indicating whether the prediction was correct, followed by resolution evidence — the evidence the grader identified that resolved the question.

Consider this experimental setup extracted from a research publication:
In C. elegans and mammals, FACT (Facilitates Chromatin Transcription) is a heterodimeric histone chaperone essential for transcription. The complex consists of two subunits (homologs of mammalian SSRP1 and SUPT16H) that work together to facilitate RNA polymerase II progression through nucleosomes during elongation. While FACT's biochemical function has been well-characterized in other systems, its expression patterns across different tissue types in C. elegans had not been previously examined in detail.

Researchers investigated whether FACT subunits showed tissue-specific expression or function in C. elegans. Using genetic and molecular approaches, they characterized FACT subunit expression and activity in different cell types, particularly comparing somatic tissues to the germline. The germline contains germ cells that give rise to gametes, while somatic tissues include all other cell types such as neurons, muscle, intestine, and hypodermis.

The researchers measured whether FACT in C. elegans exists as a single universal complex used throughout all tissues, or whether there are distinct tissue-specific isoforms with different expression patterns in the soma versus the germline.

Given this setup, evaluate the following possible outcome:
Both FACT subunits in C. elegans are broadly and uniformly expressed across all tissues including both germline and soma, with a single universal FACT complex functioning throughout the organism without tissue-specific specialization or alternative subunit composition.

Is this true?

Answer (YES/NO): NO